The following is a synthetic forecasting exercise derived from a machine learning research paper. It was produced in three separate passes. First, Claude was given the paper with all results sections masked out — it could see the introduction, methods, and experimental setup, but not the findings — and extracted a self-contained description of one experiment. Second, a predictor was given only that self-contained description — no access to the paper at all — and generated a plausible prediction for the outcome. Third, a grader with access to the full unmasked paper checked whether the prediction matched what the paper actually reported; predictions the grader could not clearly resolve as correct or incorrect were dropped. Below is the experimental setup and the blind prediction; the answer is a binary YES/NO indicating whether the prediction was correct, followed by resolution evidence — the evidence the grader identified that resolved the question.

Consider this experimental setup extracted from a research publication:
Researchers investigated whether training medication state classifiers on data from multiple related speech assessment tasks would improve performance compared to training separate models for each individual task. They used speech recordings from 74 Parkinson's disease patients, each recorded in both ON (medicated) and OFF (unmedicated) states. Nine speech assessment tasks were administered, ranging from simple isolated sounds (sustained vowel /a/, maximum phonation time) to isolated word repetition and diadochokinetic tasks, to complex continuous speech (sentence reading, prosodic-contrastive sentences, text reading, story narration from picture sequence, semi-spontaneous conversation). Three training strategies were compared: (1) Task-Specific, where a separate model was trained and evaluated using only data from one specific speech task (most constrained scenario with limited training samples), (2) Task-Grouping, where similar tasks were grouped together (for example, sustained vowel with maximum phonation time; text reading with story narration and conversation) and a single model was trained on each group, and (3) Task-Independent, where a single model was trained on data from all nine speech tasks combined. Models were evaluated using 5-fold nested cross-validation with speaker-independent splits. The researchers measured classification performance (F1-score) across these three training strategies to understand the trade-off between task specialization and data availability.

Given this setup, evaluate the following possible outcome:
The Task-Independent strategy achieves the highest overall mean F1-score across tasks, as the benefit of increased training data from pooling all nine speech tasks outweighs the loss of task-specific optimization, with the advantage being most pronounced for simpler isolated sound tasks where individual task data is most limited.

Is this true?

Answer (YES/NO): NO